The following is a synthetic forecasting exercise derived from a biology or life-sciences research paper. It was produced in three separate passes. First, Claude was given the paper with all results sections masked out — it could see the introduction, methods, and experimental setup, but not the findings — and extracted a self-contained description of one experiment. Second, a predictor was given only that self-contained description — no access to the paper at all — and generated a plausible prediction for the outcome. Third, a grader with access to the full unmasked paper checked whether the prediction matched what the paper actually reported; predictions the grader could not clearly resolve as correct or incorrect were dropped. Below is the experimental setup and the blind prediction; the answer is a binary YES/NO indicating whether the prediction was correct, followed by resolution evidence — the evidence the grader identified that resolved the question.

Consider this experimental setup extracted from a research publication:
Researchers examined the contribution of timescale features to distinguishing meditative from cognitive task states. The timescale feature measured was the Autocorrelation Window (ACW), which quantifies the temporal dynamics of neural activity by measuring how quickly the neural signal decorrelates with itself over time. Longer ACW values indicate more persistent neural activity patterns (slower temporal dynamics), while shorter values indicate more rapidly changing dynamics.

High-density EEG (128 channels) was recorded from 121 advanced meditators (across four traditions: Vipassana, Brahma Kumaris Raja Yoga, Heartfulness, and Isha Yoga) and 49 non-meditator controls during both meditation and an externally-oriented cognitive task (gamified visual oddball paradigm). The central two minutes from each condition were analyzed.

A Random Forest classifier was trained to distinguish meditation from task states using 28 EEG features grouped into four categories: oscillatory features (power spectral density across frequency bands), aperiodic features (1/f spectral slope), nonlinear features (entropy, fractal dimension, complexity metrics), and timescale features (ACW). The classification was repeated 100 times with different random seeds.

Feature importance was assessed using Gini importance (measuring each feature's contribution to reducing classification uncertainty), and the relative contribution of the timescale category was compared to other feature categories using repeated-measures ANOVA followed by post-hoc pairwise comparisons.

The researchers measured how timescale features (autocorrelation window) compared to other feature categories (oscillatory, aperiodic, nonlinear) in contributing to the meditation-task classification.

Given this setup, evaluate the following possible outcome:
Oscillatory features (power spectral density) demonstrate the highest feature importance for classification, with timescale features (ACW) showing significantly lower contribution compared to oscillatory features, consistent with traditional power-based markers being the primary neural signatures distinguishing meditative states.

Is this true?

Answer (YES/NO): NO